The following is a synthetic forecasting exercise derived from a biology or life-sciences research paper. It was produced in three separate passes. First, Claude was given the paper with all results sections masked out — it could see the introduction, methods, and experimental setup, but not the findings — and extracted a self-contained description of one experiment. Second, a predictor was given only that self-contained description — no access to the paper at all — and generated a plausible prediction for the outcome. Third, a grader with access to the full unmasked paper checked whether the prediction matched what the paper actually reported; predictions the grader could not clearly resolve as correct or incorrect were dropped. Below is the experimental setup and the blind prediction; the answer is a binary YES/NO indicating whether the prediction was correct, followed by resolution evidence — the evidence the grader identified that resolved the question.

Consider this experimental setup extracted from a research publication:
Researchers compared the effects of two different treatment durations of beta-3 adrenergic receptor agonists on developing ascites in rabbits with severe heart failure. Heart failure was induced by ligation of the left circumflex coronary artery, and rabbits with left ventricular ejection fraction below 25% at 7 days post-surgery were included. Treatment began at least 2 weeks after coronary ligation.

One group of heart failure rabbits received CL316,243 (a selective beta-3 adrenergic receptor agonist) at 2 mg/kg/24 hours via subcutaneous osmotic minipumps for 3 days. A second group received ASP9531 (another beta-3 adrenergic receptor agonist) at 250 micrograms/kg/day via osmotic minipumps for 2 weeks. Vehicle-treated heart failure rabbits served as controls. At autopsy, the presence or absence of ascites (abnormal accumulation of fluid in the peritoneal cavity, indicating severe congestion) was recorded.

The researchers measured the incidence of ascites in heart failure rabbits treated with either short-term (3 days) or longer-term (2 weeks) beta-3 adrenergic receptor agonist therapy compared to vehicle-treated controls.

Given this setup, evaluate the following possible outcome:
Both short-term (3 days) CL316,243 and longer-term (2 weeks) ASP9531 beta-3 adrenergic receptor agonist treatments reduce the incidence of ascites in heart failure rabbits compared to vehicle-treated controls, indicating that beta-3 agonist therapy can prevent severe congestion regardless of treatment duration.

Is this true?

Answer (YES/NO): YES